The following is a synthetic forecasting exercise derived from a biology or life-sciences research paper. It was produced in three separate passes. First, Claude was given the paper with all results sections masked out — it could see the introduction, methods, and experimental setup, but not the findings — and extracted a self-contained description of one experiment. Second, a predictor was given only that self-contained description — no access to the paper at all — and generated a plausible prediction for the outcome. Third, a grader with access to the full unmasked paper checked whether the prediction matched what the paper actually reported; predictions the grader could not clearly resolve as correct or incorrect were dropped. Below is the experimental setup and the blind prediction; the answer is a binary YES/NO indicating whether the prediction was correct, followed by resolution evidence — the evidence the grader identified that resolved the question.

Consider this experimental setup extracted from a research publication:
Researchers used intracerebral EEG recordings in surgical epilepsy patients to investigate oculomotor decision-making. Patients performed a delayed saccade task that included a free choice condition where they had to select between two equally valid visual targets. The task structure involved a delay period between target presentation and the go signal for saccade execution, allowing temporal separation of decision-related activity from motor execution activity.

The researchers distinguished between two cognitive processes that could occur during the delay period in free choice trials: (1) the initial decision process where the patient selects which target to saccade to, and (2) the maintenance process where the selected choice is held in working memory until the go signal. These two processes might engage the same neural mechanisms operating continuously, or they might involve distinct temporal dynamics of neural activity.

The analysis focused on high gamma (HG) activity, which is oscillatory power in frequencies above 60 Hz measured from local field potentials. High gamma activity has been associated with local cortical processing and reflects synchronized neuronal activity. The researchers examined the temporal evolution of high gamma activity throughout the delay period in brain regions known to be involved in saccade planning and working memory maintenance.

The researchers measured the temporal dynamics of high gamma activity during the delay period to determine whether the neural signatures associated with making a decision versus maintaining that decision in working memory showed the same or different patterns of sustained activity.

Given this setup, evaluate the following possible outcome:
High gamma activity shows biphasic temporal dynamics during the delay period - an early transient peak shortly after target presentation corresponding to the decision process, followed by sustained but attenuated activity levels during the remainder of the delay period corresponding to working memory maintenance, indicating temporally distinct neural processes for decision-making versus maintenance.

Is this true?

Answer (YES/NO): NO